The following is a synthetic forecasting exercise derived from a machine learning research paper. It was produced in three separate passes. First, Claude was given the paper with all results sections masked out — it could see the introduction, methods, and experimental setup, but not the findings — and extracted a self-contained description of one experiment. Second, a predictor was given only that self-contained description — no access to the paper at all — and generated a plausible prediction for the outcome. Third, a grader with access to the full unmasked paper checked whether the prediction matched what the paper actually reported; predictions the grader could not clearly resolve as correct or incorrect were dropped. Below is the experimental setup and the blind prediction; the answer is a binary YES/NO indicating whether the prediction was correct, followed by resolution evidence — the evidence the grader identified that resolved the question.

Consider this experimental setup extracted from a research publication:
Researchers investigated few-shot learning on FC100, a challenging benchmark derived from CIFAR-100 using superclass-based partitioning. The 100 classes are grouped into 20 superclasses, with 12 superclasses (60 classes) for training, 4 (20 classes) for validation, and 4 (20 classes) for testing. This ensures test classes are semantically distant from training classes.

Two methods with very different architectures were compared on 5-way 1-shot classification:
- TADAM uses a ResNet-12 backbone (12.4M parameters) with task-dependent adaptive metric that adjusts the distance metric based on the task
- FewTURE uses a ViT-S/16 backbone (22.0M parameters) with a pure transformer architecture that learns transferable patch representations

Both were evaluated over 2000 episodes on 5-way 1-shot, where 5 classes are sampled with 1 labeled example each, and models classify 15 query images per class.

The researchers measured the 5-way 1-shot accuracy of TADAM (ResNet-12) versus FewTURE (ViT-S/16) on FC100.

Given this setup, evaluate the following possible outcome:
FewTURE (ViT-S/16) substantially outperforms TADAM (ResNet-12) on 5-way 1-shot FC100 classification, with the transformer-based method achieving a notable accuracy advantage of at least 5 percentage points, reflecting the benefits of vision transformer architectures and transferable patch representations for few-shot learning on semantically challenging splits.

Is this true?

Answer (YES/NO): YES